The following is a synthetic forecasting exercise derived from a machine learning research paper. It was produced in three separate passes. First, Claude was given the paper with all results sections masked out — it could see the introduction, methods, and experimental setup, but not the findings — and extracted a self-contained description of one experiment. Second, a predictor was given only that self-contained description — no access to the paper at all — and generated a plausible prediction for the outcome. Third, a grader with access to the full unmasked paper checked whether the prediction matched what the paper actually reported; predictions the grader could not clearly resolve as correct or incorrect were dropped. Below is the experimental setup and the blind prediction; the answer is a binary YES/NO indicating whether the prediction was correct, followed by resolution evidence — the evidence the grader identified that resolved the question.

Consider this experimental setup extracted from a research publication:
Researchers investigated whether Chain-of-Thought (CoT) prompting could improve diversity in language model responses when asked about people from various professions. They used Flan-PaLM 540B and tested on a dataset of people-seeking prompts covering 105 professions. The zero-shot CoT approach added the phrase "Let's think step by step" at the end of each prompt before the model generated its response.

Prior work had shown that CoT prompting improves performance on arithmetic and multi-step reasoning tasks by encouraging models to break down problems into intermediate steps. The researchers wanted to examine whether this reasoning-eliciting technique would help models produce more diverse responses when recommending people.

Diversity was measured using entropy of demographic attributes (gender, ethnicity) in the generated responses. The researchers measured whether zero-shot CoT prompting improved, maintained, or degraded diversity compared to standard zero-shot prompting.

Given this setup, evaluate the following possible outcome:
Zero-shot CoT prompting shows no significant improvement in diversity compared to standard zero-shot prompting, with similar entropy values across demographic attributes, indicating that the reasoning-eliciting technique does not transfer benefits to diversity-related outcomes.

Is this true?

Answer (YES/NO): YES